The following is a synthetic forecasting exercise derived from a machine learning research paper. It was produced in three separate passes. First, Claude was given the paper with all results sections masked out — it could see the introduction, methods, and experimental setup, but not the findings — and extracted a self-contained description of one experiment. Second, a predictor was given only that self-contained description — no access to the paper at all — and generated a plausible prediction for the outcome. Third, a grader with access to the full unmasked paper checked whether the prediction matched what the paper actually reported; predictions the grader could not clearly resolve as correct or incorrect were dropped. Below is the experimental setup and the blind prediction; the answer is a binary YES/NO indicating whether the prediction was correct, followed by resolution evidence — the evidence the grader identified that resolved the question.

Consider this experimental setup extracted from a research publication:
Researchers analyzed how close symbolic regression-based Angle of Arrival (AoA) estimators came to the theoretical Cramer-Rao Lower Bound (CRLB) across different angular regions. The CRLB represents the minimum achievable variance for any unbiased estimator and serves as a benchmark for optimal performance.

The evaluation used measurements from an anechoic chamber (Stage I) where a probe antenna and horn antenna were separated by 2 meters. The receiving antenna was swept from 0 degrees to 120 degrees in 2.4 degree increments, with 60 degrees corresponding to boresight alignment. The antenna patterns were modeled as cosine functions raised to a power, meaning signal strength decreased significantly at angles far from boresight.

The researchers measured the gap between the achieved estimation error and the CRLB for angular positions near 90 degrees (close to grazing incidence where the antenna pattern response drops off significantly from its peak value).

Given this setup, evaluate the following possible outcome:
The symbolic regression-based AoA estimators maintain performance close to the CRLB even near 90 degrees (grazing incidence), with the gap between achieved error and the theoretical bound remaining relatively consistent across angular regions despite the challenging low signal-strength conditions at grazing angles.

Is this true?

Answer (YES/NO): NO